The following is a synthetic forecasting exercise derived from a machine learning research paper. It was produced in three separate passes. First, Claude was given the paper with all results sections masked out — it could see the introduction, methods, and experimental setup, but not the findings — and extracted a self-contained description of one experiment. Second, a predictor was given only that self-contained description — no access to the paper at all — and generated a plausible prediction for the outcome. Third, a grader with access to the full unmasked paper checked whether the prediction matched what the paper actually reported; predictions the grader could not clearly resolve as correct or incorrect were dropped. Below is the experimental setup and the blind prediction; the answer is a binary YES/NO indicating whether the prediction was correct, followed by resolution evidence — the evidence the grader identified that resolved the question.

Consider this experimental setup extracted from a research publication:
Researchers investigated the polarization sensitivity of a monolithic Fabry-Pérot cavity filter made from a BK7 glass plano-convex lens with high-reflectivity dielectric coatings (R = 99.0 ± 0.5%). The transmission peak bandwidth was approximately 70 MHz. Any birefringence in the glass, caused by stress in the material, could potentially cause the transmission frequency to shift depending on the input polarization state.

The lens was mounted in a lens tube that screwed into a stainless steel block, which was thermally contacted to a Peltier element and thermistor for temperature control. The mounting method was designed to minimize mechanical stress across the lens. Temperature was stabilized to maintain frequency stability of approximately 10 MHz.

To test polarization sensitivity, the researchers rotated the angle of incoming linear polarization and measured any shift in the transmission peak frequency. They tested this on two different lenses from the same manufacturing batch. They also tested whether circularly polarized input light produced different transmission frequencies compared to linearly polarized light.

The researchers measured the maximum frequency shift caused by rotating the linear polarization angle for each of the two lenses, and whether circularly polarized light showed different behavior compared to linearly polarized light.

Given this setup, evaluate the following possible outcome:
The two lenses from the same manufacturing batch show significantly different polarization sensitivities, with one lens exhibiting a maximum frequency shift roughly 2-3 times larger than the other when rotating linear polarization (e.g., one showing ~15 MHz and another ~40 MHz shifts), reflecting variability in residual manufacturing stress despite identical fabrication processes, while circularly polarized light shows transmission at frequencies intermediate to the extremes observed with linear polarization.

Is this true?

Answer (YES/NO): NO